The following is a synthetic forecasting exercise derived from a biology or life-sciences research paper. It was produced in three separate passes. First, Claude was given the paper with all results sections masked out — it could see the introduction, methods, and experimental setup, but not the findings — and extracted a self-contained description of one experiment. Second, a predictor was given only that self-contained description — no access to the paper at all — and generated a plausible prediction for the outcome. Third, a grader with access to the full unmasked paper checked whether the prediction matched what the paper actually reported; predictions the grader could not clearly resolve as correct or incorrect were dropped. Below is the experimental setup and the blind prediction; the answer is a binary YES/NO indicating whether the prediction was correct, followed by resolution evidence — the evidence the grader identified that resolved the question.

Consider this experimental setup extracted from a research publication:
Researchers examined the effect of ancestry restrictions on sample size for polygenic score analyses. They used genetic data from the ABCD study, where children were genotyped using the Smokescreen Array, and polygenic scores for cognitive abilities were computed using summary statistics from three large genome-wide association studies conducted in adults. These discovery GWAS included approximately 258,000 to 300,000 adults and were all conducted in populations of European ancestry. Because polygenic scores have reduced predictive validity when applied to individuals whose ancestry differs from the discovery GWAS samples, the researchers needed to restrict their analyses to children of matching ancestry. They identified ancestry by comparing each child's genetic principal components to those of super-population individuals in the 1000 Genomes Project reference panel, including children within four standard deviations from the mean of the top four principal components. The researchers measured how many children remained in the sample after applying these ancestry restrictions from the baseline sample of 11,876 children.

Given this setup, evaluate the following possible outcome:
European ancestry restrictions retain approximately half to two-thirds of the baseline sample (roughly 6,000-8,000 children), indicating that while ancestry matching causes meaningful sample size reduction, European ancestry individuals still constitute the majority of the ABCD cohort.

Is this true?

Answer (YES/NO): NO